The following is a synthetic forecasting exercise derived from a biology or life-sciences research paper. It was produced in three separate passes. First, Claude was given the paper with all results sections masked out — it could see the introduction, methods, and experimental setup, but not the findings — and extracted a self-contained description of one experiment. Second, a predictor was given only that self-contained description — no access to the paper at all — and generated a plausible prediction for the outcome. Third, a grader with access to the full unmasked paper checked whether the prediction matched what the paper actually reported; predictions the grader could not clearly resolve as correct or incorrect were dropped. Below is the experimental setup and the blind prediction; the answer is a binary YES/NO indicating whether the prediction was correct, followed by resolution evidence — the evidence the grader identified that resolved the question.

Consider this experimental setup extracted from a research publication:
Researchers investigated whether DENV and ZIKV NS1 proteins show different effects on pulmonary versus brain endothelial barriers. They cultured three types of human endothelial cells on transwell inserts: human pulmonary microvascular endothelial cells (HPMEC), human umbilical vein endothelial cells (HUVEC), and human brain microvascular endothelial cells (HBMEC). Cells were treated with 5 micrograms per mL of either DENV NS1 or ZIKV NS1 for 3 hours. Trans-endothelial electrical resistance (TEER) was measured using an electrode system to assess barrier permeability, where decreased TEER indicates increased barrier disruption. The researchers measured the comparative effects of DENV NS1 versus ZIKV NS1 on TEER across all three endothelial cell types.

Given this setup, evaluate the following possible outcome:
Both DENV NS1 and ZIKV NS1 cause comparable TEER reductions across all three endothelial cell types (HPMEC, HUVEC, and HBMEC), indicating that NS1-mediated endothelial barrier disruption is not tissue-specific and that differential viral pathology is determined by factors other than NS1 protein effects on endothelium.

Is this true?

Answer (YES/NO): NO